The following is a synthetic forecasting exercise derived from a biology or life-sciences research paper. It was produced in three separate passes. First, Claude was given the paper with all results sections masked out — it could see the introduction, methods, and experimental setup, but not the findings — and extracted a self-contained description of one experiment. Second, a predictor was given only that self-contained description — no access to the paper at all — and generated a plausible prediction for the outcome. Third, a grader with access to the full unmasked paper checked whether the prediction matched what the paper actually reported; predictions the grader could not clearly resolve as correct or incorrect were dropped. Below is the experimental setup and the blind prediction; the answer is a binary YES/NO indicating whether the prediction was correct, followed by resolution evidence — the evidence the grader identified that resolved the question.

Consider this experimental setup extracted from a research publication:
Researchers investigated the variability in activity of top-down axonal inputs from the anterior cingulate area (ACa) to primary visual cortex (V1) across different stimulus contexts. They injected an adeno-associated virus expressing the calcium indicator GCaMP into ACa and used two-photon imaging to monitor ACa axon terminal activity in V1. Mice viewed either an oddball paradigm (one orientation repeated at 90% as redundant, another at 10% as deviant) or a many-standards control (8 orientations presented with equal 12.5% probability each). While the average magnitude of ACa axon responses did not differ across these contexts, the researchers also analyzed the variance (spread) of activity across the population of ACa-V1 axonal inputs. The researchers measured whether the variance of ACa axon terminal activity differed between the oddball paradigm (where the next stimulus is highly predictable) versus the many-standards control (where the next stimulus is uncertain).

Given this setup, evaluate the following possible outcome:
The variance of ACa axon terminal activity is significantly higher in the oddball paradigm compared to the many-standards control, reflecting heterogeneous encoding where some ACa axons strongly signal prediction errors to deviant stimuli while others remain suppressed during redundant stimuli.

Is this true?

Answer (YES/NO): NO